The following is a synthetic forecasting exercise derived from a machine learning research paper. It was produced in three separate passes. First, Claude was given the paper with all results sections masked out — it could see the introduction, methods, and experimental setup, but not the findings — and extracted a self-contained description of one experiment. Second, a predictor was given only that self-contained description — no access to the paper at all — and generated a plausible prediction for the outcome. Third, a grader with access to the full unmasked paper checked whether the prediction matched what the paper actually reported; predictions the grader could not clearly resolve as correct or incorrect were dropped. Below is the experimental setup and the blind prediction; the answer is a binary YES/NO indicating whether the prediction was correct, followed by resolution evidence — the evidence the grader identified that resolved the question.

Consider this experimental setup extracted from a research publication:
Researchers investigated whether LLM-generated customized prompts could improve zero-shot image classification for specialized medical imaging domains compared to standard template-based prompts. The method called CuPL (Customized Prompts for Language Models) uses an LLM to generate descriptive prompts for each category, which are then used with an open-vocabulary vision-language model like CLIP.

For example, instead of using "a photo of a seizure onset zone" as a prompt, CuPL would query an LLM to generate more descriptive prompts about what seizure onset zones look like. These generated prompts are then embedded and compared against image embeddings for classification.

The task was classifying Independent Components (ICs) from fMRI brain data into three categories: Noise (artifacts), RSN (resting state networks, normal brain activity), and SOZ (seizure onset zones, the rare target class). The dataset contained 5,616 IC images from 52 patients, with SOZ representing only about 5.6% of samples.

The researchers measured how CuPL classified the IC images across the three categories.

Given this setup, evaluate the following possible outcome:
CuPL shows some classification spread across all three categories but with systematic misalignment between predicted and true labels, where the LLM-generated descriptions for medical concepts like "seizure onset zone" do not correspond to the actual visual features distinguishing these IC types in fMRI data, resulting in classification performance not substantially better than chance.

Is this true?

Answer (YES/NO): NO